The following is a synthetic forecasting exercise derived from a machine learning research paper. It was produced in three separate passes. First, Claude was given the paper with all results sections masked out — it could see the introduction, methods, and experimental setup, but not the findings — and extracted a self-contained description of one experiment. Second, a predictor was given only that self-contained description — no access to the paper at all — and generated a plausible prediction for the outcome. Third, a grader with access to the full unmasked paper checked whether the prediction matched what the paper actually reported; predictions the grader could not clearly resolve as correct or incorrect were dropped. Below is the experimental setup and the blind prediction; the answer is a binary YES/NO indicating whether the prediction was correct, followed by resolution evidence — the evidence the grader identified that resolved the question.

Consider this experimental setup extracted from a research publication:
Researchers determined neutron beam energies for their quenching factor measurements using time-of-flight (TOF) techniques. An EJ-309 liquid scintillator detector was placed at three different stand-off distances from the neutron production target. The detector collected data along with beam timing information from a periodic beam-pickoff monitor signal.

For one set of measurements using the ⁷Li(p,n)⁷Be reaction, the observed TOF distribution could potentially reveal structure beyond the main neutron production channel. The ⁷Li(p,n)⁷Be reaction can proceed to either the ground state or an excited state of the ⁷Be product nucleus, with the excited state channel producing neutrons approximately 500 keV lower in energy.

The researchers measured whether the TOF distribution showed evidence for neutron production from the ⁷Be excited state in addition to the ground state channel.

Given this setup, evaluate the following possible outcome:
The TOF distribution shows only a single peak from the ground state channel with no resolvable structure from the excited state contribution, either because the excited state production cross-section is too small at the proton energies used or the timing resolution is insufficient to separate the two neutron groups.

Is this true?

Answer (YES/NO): NO